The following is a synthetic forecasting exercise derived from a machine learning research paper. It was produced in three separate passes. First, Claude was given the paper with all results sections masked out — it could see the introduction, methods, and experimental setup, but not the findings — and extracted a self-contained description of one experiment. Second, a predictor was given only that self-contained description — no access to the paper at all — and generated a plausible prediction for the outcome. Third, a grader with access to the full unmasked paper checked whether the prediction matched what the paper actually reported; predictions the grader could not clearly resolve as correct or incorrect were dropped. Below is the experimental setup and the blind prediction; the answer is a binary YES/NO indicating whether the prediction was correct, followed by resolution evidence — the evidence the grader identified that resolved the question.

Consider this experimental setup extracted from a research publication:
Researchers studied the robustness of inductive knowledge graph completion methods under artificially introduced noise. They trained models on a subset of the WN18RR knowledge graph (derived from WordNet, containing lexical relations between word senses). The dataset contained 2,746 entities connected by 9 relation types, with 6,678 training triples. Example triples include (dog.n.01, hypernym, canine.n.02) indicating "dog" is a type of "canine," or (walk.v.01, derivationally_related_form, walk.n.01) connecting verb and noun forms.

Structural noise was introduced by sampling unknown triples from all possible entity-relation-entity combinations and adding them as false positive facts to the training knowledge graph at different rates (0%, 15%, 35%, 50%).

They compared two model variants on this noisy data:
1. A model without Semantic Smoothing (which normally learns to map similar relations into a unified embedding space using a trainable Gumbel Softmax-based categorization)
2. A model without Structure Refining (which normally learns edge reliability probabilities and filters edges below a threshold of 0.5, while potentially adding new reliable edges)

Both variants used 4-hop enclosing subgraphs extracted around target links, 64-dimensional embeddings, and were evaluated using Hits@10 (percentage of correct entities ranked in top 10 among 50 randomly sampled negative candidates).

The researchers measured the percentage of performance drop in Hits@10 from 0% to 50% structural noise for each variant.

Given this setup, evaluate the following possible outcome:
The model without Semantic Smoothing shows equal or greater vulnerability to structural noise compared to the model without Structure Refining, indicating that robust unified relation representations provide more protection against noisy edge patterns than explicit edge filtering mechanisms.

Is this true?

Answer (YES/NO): NO